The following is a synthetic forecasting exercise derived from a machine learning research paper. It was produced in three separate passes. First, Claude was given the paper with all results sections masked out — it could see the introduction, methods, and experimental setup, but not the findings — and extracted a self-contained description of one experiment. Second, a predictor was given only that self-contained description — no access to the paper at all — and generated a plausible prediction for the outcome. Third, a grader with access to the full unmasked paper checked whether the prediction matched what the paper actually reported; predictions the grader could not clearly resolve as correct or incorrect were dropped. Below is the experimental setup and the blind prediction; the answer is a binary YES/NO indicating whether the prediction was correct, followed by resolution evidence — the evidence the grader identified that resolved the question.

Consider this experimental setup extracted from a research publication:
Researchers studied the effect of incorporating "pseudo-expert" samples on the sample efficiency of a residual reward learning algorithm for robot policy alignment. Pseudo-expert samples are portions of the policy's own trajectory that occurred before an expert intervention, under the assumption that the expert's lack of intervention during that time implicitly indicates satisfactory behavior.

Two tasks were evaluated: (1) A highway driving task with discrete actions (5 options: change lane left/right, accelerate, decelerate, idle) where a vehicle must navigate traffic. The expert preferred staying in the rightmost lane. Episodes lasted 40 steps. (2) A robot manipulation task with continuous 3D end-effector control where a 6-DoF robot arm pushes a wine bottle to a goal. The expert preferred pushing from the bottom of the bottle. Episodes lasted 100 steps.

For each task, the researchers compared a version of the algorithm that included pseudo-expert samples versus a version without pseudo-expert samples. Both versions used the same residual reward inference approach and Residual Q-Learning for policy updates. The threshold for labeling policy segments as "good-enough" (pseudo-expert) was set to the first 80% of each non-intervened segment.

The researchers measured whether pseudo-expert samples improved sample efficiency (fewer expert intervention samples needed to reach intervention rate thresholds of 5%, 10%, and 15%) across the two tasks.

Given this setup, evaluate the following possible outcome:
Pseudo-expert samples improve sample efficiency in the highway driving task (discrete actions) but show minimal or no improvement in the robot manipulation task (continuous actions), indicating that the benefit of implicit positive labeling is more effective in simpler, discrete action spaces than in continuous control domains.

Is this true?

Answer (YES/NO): NO